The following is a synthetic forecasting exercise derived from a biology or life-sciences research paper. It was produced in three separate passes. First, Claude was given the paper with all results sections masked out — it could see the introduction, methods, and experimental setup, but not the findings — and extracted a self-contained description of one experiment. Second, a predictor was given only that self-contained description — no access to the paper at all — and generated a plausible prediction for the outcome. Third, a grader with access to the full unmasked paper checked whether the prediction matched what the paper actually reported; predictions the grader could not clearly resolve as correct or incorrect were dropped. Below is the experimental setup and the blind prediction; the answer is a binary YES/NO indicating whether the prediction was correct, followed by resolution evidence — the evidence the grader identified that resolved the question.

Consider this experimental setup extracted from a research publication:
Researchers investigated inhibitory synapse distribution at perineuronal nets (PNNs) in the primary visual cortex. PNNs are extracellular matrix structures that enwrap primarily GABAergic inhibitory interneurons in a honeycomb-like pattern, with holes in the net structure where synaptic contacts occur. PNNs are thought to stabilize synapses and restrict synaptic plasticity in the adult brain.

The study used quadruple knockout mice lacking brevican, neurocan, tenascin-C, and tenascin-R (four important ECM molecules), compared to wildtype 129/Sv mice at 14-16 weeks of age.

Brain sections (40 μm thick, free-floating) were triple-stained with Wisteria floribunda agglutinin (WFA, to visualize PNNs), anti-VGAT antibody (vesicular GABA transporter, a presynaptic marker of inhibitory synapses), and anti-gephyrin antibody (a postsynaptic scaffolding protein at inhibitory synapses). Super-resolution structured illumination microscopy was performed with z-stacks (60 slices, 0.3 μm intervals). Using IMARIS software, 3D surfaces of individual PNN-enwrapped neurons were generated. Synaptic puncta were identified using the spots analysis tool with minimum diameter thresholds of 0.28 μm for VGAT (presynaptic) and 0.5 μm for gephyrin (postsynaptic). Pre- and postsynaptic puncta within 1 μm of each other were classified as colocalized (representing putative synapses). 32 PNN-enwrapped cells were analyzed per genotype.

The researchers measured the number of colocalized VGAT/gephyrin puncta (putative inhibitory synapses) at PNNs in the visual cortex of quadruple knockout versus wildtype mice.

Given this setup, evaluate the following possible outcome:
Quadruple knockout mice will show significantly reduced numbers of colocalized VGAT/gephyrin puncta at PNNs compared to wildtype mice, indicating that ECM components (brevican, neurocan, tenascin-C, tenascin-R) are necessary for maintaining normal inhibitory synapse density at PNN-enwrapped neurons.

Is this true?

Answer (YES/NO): YES